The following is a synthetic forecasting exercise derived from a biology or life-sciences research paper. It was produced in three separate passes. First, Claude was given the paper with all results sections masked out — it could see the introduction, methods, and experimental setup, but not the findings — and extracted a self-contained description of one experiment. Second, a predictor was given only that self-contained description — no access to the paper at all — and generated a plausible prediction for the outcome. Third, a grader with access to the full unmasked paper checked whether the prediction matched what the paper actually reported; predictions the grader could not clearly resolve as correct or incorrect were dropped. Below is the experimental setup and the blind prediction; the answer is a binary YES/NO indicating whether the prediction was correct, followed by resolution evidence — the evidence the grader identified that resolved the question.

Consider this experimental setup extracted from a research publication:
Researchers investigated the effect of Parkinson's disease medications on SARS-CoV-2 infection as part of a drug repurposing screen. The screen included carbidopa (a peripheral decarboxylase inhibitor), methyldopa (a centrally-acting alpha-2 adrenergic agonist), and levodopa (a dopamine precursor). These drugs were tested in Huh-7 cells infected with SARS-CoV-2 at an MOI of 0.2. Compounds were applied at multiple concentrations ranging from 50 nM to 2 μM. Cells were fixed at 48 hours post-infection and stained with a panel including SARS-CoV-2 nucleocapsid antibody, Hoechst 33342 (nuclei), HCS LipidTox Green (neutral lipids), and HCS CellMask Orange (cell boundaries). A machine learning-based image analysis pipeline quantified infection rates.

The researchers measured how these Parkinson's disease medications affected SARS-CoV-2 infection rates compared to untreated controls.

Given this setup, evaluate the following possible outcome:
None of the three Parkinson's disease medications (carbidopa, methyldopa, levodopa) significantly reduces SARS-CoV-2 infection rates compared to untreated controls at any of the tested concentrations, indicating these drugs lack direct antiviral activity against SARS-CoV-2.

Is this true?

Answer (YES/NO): NO